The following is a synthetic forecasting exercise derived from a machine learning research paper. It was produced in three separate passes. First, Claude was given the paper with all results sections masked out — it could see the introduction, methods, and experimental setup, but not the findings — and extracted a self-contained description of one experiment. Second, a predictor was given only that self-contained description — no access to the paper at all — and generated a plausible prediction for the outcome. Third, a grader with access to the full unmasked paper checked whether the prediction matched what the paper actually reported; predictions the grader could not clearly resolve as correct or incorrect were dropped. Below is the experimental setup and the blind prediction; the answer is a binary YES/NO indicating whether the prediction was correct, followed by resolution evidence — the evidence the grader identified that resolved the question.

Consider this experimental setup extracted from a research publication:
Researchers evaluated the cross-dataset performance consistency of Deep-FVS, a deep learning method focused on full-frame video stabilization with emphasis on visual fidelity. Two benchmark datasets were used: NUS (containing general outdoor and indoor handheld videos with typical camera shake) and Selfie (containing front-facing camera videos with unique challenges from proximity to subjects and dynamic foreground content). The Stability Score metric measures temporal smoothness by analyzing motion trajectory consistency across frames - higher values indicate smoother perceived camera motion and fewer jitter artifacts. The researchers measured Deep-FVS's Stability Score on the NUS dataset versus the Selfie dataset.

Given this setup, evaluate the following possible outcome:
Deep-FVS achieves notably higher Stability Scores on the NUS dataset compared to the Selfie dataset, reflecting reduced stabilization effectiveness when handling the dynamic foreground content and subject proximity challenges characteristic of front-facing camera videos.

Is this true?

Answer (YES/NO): NO